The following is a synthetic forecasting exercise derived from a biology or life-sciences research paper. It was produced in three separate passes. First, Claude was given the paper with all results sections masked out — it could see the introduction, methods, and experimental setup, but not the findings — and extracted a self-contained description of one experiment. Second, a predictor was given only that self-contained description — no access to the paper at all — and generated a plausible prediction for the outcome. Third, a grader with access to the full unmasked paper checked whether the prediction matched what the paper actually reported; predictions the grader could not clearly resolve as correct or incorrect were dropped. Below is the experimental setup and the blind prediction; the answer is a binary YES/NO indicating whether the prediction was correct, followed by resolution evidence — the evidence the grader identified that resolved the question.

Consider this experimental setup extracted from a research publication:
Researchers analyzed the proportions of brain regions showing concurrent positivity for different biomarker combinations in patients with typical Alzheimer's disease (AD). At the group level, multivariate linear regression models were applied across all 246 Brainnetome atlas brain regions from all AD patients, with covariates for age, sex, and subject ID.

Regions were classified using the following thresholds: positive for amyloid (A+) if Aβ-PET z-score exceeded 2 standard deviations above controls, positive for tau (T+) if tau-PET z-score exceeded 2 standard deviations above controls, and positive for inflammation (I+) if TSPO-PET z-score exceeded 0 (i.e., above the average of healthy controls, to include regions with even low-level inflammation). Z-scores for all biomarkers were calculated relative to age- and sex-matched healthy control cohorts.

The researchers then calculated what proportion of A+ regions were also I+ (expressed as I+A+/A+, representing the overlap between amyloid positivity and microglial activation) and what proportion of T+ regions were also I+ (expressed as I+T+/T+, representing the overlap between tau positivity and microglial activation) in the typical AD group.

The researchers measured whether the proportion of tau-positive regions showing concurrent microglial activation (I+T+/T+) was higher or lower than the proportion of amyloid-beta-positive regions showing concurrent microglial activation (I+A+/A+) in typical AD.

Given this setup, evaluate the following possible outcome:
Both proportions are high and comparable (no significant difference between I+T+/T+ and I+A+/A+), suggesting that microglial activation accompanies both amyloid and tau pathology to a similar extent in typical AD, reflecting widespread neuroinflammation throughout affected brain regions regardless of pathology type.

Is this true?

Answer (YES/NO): NO